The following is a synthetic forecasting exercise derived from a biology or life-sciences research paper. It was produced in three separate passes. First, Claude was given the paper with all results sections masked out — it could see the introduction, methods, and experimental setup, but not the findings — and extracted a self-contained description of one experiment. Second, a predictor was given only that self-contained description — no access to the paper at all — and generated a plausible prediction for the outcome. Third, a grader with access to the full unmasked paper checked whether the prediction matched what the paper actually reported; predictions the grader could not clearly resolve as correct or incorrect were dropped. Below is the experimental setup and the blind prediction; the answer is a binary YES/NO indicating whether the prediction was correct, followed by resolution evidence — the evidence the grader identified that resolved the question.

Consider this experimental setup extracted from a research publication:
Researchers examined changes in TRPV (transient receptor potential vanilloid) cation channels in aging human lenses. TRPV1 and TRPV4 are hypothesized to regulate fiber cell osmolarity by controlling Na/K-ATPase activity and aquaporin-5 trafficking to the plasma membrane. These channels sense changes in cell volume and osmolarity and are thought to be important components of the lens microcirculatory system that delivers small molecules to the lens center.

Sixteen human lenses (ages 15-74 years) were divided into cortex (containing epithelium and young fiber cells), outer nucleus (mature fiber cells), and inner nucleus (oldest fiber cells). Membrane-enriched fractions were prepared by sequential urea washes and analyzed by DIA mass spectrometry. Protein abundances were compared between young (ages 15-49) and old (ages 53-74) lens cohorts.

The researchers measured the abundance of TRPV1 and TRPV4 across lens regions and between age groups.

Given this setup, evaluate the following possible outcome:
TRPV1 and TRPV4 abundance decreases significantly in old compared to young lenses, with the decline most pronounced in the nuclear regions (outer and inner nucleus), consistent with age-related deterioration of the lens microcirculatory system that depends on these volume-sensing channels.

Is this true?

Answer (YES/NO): NO